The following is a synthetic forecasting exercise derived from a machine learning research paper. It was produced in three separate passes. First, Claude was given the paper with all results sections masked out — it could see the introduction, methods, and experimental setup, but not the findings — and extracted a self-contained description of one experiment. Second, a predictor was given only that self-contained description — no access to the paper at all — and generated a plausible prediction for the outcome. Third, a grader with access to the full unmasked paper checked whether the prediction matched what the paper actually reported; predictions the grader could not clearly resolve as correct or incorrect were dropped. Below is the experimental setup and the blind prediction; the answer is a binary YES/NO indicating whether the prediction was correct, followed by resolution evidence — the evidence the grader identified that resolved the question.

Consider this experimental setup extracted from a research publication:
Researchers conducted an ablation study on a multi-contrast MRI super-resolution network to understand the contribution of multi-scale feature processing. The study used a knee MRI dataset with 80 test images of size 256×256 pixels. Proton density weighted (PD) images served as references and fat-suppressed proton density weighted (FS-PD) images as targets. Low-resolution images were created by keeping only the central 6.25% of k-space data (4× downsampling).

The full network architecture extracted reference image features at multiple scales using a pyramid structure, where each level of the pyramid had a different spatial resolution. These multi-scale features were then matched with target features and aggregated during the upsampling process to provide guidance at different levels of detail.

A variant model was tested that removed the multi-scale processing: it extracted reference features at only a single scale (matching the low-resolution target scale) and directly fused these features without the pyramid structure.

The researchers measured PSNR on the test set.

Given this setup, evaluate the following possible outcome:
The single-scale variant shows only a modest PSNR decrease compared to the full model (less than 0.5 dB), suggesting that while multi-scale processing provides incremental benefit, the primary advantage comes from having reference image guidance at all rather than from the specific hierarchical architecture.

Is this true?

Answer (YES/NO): NO